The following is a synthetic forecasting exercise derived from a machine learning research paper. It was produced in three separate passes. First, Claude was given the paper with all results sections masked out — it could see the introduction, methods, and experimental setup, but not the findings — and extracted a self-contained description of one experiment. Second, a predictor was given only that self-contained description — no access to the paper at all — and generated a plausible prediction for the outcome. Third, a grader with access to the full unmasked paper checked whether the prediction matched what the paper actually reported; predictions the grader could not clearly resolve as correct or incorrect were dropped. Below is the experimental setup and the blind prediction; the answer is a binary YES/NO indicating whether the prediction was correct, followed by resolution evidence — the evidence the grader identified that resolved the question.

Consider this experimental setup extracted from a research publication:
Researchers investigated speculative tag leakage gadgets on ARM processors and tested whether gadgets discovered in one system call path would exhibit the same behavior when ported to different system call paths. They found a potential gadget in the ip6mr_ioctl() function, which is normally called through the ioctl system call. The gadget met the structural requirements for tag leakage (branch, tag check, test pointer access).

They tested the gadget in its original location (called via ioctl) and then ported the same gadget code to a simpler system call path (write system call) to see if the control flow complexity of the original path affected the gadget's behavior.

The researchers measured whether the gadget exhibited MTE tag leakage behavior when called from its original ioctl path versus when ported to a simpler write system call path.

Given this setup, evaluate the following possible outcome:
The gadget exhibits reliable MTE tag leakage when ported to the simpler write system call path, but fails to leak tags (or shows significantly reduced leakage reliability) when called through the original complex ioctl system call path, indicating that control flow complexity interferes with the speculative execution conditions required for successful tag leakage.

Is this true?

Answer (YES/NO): YES